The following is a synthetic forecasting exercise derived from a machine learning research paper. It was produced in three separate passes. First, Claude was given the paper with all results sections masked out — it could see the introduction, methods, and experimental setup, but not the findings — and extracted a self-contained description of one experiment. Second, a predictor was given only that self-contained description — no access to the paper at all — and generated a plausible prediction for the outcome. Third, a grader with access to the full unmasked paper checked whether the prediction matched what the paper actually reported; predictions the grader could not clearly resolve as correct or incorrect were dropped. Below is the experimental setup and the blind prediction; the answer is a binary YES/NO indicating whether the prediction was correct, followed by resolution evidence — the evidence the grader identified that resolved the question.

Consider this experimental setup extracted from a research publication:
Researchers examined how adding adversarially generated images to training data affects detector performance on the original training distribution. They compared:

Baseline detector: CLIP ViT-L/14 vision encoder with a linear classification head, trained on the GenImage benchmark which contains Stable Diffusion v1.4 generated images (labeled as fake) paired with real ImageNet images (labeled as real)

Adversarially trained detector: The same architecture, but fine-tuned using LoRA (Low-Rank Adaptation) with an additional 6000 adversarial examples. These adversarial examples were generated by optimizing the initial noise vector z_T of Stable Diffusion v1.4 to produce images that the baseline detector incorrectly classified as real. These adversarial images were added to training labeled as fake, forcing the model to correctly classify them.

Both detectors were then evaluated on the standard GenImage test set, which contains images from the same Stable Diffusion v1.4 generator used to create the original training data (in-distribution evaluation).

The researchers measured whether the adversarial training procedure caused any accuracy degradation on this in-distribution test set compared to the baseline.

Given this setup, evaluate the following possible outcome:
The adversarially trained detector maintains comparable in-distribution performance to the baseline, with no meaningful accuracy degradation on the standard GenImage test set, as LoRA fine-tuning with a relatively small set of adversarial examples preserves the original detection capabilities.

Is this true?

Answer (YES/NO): NO